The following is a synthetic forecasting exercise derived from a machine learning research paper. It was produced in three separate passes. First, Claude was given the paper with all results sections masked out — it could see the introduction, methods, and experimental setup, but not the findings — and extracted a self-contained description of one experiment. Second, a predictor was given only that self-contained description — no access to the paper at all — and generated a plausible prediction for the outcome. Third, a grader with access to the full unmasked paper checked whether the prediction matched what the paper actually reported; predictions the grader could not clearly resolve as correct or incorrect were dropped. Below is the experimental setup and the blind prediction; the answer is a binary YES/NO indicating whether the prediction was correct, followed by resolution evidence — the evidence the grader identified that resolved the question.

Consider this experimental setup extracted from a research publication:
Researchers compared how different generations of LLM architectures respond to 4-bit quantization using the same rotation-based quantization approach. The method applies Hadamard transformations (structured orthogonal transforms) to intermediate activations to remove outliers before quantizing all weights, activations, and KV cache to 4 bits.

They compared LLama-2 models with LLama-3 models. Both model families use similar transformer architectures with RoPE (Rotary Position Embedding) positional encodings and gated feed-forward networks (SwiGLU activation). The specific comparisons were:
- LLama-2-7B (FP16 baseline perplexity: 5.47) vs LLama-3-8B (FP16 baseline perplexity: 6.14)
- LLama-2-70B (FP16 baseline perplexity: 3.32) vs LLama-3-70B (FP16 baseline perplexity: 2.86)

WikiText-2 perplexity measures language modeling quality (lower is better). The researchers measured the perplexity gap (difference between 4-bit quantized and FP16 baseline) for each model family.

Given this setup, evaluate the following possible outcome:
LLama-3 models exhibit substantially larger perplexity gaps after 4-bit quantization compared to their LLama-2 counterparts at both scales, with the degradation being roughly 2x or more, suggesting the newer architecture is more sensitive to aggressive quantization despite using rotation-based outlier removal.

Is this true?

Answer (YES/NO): YES